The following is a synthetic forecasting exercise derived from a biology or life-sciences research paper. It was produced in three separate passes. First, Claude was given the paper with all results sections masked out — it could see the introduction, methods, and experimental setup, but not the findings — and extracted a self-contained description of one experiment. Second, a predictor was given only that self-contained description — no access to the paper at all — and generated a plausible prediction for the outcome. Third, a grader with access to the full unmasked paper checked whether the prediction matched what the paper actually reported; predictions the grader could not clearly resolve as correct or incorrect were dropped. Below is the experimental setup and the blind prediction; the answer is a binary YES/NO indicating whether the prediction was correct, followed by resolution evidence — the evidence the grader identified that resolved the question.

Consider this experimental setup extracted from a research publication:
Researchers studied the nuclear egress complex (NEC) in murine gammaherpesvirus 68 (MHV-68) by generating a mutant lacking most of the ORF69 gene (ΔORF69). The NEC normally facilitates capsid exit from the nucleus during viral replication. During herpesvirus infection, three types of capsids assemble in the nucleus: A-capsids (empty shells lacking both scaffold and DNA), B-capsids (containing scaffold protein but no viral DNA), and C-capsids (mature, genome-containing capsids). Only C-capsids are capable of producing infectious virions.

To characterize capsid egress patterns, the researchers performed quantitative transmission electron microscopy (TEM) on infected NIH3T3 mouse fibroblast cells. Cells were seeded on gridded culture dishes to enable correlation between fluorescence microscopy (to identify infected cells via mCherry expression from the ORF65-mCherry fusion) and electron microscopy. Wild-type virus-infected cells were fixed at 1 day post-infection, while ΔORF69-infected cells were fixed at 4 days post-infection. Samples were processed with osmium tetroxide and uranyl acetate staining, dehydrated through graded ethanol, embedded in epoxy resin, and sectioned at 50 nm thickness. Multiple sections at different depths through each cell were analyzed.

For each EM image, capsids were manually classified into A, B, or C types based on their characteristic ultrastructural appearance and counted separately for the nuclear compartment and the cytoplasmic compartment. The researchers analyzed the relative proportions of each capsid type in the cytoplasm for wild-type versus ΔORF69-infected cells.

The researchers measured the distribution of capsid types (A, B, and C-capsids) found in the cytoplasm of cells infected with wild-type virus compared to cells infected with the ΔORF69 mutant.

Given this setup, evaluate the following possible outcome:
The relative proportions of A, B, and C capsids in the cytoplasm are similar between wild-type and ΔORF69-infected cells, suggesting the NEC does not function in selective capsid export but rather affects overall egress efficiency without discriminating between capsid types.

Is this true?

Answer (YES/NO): NO